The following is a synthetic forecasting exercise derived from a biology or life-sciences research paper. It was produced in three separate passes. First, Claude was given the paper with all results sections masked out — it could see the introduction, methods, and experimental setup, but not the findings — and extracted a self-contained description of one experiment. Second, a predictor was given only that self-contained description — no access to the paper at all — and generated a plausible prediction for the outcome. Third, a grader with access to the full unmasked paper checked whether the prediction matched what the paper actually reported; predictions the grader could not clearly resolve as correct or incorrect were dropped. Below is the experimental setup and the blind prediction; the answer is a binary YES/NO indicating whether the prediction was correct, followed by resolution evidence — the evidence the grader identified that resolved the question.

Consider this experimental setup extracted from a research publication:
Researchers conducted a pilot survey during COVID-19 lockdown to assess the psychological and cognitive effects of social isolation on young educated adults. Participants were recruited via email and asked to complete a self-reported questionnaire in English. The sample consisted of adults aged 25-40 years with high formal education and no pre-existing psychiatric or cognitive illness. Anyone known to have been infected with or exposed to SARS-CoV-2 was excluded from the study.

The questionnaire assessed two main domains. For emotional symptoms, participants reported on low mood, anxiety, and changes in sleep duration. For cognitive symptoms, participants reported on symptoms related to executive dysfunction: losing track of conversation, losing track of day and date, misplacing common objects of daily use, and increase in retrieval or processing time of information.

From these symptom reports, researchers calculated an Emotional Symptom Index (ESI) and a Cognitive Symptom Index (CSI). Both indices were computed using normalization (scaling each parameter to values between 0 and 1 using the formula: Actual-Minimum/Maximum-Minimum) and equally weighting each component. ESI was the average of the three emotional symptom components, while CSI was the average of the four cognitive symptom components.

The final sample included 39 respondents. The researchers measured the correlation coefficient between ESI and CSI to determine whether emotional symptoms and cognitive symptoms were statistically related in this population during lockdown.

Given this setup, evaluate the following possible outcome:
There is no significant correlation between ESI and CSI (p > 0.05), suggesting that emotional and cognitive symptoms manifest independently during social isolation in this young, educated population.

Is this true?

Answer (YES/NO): NO